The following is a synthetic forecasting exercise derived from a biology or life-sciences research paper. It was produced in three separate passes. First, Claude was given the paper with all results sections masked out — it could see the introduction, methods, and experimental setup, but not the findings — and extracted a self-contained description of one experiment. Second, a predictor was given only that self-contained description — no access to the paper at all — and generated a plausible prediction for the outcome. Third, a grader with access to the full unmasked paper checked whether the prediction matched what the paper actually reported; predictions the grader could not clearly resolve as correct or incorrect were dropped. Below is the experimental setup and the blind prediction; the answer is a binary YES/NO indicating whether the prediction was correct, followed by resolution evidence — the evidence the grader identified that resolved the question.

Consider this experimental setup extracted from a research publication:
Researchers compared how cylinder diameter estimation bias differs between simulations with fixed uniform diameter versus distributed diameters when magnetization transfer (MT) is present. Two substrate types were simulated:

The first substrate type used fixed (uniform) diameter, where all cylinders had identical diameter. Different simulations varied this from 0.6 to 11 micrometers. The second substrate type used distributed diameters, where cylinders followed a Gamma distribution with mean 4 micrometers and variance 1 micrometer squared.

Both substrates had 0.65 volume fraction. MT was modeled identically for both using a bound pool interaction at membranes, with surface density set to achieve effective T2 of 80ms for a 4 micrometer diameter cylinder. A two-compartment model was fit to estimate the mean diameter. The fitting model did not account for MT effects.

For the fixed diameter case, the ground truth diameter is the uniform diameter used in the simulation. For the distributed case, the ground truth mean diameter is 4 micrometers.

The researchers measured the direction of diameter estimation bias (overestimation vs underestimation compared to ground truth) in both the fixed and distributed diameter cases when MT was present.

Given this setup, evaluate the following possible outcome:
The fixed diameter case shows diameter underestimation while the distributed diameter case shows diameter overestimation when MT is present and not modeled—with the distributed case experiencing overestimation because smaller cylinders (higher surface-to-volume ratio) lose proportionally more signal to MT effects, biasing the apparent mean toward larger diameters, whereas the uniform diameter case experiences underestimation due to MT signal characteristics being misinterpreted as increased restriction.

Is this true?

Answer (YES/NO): NO